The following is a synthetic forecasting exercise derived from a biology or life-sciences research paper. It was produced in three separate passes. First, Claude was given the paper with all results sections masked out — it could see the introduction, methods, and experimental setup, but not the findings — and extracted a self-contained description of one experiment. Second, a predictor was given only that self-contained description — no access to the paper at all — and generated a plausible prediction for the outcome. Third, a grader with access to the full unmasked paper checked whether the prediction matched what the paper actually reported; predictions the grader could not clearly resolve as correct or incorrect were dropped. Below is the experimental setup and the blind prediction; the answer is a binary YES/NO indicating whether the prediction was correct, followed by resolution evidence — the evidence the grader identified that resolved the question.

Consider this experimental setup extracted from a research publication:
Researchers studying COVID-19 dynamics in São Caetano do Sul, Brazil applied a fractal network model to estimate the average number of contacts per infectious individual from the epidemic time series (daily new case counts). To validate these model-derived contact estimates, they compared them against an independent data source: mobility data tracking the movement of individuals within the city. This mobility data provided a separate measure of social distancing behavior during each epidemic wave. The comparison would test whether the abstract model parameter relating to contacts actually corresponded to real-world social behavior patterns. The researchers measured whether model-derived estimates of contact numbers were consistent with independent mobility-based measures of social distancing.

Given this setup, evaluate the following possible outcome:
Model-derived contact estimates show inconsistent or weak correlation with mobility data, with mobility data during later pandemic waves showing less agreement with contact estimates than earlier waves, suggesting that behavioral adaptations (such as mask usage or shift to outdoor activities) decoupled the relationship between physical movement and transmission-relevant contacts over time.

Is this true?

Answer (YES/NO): NO